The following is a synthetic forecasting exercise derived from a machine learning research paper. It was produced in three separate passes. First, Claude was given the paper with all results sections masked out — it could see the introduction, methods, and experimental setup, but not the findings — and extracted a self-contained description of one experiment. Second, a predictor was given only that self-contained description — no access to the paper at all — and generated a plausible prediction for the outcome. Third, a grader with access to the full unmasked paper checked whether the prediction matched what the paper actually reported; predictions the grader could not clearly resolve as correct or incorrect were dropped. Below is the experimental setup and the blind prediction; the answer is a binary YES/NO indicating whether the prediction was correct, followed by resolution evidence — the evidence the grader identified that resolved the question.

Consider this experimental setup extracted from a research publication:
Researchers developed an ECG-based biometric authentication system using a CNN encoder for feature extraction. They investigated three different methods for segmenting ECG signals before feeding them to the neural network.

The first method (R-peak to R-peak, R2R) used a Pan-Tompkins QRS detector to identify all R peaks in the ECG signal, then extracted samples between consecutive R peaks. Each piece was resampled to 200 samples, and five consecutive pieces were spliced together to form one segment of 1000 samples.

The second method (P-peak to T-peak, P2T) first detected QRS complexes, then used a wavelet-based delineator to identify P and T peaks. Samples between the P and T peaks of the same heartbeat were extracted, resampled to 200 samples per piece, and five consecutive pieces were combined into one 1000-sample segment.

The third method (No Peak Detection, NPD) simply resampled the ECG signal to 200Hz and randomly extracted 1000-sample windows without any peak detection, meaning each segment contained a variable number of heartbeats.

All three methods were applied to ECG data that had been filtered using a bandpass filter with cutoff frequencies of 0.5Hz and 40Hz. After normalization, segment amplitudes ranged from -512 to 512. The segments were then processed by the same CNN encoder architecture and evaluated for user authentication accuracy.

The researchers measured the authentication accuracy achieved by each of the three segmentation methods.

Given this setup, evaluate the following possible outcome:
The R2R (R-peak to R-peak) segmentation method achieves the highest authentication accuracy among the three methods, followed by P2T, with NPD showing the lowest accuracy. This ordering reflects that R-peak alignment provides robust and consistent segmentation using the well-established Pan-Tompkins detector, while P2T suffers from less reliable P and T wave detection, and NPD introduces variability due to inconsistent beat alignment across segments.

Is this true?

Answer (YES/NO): NO